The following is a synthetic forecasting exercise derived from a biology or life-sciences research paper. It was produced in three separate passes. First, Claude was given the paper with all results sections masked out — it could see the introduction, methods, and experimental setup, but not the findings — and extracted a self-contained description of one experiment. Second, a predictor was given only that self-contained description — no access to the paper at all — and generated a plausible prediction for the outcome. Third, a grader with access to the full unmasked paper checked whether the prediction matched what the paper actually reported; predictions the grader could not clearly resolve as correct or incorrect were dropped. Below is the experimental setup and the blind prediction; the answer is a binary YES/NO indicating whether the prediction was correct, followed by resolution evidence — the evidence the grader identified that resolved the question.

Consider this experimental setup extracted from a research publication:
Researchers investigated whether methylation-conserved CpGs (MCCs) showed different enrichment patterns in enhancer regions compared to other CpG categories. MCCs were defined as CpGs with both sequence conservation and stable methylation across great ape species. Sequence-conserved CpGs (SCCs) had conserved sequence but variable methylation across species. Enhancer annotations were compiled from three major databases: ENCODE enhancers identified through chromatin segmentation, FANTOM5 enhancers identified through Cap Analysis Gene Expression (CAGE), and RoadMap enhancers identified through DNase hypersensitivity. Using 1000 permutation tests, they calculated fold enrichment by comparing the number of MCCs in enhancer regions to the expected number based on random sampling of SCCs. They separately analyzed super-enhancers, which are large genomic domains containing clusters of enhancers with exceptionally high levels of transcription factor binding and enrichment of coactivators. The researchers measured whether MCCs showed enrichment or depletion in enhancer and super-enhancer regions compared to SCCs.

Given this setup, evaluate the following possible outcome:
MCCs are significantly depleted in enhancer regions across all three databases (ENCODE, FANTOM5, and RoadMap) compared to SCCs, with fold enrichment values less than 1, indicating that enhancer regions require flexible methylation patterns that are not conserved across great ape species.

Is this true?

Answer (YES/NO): NO